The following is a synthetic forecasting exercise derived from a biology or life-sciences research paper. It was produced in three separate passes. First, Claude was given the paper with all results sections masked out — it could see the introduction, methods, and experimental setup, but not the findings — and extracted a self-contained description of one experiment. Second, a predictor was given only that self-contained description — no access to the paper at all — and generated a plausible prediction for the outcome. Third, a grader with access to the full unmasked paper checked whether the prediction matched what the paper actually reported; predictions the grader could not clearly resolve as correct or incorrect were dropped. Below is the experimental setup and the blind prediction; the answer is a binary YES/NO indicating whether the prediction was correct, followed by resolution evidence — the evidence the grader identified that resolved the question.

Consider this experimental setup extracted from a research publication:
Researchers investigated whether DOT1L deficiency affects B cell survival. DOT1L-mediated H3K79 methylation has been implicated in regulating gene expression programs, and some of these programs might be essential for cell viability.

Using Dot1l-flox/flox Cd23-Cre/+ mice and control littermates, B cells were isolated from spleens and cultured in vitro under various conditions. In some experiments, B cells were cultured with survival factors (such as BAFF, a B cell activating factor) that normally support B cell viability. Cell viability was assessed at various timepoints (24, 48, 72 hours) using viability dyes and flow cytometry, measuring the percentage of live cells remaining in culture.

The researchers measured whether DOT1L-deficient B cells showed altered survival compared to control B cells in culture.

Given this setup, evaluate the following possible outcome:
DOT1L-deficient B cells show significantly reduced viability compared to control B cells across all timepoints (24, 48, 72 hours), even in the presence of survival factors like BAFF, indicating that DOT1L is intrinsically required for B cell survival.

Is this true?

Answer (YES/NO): NO